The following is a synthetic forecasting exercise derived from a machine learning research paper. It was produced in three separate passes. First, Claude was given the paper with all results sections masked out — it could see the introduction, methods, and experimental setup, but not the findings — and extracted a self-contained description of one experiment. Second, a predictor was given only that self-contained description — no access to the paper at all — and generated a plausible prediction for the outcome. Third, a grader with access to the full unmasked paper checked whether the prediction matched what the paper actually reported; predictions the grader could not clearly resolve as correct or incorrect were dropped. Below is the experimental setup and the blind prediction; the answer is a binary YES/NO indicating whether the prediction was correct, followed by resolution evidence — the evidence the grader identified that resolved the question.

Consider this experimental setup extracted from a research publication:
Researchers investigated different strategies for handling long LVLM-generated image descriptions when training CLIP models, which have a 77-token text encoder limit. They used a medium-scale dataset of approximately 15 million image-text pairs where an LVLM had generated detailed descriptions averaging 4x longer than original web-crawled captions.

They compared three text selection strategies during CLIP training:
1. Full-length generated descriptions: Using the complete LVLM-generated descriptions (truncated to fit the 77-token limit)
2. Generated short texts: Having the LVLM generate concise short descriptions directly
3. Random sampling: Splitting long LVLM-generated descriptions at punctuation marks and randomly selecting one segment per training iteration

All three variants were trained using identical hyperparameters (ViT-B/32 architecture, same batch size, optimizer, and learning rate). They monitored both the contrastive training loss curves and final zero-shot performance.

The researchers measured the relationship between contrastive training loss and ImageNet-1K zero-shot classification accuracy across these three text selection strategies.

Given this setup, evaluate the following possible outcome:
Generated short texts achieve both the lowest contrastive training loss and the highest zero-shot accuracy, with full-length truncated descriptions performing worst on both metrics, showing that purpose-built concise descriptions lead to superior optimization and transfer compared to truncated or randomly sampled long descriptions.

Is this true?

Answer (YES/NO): NO